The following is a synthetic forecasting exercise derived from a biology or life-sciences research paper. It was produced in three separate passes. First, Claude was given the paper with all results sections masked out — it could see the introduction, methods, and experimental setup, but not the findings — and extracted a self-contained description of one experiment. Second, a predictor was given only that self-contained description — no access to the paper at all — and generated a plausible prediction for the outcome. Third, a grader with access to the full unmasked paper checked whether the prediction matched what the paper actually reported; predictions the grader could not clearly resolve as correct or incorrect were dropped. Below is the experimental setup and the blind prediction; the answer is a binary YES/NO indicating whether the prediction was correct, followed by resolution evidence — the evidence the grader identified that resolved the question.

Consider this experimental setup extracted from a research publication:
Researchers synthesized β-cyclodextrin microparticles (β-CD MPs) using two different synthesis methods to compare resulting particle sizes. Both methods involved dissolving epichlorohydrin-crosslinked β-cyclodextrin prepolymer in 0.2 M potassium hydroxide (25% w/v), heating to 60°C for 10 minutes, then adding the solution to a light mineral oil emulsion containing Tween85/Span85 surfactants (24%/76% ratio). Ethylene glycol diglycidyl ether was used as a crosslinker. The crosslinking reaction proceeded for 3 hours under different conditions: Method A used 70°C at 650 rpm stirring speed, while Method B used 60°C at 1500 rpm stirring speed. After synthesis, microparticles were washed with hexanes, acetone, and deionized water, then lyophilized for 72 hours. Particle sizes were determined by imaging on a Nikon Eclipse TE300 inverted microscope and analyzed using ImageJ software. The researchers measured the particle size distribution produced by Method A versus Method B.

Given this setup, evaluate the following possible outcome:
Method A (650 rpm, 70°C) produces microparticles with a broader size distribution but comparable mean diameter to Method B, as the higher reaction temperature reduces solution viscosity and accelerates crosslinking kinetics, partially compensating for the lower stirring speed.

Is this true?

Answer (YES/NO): NO